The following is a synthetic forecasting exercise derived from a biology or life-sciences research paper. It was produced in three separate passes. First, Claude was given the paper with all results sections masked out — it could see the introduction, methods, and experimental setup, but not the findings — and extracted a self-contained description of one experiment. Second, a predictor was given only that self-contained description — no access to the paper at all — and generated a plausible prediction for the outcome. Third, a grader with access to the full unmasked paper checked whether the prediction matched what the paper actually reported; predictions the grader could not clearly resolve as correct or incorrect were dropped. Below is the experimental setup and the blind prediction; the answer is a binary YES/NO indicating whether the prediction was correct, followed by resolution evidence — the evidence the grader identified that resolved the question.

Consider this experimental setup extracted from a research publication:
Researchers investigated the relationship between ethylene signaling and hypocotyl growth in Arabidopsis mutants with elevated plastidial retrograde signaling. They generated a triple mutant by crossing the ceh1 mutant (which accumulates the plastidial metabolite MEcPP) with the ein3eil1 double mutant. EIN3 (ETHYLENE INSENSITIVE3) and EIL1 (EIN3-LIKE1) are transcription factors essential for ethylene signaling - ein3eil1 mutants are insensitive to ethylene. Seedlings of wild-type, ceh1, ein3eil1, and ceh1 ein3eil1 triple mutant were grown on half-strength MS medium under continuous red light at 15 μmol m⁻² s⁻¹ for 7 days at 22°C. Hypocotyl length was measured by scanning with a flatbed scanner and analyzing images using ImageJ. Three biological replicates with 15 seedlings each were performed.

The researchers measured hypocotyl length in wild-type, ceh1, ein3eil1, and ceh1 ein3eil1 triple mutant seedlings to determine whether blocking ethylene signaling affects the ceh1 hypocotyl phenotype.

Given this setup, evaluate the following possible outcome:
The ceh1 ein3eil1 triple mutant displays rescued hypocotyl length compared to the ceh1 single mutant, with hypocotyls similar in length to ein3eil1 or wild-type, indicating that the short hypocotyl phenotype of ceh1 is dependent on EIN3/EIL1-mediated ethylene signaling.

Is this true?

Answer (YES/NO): NO